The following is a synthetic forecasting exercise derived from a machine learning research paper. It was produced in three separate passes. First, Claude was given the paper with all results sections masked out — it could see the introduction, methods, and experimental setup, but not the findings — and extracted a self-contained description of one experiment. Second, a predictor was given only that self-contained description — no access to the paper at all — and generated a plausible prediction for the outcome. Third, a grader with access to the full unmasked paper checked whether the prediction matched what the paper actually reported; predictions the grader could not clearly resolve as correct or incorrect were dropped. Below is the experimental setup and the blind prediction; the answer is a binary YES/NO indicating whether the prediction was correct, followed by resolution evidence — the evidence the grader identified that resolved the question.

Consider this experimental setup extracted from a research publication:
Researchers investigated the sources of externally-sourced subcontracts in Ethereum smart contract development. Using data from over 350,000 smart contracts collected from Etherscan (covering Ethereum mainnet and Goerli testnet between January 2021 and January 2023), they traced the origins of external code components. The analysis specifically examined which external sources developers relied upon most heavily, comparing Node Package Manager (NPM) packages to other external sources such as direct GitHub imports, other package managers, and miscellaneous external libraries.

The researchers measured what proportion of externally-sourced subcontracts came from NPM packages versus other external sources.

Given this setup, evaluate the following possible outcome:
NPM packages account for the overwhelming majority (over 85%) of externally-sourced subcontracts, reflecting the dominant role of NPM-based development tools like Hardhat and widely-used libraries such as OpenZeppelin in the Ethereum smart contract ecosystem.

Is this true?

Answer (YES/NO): NO